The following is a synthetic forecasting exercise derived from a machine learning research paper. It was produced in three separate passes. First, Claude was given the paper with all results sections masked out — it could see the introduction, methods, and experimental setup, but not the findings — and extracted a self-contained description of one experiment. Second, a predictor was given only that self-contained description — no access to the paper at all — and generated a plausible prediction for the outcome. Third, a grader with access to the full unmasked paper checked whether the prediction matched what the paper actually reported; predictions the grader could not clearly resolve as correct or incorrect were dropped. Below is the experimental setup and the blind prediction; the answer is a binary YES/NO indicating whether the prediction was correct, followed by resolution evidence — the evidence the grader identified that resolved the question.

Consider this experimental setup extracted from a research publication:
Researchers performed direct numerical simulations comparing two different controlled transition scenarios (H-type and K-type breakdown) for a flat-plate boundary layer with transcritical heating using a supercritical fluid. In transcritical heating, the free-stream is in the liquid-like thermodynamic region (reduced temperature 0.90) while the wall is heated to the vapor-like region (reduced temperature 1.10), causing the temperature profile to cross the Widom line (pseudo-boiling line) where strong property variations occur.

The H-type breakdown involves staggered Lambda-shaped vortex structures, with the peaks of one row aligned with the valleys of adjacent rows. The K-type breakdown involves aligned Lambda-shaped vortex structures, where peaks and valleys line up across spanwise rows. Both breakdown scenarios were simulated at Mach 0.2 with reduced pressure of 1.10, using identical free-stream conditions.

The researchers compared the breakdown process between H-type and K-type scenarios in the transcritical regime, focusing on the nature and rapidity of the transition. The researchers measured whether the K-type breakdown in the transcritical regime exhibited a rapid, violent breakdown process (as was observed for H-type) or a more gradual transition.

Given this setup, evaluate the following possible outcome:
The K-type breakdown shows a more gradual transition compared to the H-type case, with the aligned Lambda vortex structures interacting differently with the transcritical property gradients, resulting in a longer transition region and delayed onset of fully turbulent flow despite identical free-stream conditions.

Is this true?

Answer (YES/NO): YES